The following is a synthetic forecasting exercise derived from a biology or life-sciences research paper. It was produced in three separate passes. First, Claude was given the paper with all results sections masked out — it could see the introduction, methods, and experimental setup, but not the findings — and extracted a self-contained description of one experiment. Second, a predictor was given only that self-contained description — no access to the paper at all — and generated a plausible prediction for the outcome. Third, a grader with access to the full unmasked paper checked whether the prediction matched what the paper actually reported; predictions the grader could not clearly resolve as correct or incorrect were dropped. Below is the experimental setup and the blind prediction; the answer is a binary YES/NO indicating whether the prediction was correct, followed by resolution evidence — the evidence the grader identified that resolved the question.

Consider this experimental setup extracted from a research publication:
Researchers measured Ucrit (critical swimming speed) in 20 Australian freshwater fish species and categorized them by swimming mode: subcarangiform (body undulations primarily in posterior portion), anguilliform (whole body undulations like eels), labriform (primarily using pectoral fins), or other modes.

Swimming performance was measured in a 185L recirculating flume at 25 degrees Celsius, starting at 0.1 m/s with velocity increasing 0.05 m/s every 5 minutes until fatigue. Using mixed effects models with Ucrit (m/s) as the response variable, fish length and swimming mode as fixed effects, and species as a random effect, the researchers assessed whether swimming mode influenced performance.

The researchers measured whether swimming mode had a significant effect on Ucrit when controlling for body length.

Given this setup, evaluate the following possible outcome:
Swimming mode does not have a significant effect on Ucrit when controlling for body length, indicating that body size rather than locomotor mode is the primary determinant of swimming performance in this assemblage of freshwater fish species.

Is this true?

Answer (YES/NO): NO